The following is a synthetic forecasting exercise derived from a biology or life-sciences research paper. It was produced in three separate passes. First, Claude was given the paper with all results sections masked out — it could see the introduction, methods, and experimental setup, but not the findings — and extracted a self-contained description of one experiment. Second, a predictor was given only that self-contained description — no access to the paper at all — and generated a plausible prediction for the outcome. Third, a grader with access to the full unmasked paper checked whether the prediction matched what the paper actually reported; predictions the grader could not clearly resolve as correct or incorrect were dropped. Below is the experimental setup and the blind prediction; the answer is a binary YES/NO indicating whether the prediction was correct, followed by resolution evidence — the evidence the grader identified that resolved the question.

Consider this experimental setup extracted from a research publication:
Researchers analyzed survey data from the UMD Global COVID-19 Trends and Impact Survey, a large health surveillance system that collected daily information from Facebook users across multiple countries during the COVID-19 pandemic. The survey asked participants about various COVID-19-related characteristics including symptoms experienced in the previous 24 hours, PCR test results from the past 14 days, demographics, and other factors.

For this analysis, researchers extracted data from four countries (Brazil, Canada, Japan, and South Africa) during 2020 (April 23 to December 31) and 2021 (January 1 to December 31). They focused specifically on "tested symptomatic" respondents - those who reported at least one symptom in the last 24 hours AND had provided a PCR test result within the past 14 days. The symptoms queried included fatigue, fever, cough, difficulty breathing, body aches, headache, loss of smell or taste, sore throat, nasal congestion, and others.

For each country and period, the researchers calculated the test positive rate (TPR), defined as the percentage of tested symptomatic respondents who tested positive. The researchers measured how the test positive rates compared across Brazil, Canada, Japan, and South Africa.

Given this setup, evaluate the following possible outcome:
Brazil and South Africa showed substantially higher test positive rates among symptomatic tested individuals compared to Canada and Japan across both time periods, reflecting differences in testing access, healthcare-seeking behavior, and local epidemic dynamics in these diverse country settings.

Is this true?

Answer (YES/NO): YES